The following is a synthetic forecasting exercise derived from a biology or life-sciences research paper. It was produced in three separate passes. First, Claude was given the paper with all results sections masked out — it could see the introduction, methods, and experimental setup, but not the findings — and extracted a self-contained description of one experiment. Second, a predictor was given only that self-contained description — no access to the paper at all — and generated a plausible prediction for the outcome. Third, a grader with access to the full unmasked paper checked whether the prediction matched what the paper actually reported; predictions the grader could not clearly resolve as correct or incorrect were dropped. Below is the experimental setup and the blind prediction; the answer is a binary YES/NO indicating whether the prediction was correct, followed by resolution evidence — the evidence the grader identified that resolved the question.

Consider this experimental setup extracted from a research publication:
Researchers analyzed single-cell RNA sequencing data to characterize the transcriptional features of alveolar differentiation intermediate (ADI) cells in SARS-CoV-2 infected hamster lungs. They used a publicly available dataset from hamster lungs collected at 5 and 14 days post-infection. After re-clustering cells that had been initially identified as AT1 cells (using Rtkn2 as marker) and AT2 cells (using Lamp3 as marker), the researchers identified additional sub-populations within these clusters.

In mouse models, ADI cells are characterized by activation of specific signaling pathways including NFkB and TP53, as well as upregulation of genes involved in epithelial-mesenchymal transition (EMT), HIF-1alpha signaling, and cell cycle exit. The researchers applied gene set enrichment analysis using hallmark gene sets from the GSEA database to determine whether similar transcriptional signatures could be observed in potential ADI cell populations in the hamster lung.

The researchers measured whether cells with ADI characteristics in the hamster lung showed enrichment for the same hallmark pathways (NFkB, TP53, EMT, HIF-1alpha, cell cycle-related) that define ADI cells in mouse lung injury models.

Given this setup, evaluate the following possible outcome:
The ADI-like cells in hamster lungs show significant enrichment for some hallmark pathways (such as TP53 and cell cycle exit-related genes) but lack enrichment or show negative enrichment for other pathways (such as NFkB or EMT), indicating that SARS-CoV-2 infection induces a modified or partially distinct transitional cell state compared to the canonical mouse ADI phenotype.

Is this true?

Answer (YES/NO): NO